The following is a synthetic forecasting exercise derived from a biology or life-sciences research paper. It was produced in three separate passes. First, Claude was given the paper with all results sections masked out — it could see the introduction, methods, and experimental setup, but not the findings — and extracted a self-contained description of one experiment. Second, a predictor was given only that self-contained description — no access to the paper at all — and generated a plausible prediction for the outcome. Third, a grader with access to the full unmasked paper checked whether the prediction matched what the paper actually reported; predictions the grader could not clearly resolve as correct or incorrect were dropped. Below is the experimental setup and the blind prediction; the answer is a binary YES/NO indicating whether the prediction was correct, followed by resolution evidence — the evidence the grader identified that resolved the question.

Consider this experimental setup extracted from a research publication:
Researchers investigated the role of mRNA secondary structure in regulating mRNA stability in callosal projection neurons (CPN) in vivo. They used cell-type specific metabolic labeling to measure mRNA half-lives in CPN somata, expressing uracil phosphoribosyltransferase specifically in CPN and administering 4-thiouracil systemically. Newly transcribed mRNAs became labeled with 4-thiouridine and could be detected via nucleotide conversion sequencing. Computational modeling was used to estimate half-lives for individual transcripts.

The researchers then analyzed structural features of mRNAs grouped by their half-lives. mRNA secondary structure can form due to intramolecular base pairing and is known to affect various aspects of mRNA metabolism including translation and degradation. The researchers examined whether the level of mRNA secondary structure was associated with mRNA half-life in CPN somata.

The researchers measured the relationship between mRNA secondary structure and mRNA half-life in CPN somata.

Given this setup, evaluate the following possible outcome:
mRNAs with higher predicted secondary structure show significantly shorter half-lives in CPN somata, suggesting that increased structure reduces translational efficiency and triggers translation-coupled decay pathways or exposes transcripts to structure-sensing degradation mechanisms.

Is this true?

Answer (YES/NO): YES